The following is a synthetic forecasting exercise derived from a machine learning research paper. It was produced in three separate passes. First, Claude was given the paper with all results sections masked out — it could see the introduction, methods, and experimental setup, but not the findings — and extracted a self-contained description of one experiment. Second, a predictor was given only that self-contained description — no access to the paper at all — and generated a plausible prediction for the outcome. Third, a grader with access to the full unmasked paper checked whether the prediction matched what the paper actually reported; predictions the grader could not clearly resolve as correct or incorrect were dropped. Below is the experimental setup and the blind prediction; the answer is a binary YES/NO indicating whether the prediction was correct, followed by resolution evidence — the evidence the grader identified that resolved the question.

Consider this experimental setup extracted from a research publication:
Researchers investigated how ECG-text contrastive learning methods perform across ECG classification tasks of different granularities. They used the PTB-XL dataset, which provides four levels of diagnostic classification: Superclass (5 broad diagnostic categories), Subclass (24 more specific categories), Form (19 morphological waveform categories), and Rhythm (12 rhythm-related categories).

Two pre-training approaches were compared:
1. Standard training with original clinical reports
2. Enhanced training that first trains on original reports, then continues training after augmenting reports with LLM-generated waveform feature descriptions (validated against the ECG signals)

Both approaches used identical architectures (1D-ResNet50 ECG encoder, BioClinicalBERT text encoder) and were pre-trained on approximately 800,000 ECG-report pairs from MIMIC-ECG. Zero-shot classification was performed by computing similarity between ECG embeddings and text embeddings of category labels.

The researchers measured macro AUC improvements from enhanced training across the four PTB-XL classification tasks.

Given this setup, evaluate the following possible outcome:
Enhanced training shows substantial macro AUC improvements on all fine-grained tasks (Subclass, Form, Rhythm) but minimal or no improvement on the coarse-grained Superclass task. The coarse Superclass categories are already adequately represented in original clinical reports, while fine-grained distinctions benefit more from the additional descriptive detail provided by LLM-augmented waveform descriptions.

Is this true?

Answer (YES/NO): NO